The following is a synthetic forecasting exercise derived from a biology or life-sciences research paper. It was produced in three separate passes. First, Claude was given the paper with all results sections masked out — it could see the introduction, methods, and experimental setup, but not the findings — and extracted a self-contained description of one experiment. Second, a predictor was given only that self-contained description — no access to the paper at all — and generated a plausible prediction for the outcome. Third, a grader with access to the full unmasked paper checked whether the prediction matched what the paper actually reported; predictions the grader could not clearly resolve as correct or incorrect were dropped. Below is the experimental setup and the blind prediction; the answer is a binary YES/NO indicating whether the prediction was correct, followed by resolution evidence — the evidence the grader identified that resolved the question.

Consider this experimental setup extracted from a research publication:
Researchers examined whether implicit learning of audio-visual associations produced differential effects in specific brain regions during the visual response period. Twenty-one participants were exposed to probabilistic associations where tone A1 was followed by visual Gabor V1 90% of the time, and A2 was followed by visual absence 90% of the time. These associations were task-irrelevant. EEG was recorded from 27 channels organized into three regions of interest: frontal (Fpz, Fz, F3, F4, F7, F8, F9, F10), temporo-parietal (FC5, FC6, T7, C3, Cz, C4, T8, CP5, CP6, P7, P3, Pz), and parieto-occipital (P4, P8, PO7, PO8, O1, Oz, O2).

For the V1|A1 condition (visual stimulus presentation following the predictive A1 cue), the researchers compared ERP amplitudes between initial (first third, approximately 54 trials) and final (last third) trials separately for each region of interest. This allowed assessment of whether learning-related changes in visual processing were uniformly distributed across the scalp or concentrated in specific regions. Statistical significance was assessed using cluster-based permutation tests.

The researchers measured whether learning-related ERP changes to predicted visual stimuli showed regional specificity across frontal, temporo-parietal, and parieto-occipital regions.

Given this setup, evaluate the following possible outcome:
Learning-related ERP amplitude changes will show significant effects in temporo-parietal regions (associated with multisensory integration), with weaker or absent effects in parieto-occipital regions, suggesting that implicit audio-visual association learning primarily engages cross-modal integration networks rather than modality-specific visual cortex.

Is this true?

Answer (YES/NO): NO